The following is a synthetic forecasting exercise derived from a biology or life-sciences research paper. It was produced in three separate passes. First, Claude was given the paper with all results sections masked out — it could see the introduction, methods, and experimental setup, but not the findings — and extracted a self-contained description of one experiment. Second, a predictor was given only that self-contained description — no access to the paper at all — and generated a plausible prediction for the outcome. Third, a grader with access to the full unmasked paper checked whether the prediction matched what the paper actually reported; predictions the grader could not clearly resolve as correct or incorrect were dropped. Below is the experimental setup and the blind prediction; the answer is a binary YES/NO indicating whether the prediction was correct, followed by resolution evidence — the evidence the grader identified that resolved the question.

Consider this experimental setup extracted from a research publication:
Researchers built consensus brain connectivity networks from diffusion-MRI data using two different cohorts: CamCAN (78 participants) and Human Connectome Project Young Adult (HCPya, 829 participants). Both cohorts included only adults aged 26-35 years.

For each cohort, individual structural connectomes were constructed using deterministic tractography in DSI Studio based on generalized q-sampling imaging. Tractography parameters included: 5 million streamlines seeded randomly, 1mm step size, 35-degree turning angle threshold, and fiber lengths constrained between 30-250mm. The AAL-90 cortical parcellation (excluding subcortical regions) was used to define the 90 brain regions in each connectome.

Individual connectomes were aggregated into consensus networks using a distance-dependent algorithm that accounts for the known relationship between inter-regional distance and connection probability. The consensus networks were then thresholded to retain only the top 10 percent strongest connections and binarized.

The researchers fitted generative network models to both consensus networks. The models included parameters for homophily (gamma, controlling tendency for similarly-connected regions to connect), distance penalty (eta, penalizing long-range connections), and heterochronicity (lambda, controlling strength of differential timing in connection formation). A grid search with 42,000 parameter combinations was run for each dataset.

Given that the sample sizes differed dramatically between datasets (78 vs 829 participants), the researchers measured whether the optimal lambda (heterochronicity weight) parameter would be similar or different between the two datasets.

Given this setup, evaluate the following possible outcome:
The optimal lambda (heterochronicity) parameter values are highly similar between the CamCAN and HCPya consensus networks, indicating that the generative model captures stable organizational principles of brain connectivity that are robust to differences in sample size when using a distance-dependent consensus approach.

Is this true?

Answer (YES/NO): YES